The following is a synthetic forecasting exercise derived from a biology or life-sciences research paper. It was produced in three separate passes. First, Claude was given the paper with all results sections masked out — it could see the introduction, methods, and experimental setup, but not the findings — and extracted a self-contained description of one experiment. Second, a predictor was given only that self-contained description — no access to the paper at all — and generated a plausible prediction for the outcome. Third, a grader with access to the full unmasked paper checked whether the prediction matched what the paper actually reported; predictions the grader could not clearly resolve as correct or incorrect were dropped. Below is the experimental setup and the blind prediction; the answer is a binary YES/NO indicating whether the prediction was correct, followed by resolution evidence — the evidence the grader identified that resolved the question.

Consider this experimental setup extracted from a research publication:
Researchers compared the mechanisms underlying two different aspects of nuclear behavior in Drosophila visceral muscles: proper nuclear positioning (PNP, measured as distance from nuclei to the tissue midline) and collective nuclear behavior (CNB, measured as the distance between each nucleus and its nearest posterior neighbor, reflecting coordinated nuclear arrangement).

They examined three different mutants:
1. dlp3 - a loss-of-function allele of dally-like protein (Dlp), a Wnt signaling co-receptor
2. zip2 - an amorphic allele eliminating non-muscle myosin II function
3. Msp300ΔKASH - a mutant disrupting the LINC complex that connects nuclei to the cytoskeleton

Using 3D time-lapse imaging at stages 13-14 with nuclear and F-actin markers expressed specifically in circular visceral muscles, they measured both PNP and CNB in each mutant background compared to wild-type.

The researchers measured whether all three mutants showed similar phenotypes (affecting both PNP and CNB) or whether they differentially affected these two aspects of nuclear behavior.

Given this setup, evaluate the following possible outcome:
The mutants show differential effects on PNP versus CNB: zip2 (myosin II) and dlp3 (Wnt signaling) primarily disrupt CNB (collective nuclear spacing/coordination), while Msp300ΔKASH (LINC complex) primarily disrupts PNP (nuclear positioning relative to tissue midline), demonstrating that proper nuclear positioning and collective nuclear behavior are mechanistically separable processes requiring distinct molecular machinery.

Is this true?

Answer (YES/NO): NO